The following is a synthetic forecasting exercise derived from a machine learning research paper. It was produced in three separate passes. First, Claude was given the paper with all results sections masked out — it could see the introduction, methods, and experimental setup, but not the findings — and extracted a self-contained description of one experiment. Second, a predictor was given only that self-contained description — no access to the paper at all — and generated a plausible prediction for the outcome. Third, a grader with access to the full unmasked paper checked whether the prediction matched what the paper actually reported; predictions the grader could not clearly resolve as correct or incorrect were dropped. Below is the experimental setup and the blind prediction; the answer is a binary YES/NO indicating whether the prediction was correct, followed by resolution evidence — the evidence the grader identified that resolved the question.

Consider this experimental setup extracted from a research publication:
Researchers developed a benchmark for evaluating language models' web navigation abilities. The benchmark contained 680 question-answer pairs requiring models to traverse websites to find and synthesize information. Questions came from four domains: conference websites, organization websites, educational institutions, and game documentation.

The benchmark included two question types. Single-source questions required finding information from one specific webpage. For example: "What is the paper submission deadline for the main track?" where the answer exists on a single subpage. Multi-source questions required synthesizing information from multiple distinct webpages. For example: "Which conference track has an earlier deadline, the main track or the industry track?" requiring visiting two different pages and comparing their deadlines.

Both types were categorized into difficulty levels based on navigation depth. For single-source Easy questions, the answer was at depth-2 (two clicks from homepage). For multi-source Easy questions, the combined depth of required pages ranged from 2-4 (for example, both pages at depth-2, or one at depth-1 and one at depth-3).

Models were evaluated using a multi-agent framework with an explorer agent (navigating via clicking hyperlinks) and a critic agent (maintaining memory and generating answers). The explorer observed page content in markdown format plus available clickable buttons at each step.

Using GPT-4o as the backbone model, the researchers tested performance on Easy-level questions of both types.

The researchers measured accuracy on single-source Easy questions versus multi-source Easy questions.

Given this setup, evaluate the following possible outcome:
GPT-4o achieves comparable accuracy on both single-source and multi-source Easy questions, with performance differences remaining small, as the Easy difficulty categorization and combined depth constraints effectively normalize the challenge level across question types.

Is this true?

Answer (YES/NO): NO